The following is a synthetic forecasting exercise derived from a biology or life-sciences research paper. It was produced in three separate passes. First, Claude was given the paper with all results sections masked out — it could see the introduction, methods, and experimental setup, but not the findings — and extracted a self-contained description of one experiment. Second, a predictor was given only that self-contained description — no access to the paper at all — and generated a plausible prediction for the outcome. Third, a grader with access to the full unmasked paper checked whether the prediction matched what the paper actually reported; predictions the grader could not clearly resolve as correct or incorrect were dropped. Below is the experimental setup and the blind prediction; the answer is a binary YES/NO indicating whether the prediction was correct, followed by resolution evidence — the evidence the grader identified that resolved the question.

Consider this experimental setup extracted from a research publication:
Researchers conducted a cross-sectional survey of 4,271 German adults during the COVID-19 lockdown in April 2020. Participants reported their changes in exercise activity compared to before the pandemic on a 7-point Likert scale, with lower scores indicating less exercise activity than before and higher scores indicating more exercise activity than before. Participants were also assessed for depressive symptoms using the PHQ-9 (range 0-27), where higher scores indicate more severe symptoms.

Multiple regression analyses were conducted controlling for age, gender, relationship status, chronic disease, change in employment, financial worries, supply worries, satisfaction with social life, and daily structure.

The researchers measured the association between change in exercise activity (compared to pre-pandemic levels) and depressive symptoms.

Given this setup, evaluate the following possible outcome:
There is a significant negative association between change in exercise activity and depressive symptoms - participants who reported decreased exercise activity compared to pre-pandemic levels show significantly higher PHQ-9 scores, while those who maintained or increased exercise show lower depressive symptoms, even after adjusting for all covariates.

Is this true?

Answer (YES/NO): YES